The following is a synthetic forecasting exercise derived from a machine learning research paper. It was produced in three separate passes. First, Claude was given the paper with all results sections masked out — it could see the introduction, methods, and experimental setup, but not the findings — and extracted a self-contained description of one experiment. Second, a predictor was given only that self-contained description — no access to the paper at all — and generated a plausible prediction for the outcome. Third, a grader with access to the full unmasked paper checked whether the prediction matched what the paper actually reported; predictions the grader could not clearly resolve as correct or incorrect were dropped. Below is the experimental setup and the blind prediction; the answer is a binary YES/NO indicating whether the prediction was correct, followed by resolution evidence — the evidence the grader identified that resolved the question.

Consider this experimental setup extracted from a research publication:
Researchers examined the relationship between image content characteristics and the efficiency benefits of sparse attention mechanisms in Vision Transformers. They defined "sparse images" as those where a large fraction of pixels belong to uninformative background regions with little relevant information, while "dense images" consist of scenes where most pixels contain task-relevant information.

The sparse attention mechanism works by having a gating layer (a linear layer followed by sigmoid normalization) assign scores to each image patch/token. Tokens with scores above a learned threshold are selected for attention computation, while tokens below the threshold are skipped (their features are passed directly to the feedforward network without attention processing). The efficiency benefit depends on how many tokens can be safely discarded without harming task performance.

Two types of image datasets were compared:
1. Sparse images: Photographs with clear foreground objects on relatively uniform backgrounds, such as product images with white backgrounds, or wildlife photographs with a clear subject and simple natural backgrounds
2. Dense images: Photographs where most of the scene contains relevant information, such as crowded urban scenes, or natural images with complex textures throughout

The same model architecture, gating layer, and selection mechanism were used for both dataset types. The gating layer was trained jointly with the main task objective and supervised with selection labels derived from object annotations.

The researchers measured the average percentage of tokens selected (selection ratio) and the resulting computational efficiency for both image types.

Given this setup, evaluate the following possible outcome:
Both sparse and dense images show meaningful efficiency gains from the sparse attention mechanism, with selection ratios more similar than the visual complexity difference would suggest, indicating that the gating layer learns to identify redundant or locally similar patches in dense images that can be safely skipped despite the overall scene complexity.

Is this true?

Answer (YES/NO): NO